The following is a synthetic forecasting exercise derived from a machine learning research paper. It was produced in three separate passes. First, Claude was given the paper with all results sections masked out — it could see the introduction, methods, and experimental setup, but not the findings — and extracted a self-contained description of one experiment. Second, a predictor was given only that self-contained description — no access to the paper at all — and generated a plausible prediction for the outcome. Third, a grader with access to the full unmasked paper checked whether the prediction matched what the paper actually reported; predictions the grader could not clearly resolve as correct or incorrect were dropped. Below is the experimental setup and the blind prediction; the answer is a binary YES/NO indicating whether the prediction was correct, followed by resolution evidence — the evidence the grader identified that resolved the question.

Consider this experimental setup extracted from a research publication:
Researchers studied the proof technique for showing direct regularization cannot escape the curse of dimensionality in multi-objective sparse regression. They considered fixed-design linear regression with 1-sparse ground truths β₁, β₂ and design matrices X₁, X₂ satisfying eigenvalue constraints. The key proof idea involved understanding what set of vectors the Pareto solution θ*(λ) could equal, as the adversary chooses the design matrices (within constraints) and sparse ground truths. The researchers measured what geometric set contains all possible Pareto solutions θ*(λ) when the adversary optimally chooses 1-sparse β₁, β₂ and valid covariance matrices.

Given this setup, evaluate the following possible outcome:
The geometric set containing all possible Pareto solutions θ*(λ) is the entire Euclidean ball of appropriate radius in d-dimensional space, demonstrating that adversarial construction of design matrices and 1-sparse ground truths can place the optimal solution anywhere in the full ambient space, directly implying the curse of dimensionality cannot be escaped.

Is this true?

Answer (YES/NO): YES